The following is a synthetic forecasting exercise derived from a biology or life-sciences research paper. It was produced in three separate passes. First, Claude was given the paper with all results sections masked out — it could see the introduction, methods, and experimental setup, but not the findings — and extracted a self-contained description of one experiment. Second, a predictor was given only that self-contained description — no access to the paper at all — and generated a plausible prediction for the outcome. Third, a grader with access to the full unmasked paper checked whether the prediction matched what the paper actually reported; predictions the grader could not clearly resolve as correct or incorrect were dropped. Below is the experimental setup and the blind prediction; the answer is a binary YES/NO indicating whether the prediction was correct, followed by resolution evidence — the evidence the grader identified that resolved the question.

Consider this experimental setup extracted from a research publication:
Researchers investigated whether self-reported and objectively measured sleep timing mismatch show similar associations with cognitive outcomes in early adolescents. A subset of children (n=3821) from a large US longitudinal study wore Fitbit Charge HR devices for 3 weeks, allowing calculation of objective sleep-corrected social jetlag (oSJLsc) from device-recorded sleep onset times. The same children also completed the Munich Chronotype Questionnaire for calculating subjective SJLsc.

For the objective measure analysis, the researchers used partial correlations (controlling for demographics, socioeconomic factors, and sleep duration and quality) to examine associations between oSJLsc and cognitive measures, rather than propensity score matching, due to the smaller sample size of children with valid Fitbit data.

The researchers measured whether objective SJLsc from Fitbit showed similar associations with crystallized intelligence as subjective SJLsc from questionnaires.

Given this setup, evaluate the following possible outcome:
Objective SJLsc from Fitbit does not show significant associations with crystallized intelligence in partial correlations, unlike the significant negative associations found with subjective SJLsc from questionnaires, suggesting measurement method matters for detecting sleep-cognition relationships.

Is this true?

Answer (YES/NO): NO